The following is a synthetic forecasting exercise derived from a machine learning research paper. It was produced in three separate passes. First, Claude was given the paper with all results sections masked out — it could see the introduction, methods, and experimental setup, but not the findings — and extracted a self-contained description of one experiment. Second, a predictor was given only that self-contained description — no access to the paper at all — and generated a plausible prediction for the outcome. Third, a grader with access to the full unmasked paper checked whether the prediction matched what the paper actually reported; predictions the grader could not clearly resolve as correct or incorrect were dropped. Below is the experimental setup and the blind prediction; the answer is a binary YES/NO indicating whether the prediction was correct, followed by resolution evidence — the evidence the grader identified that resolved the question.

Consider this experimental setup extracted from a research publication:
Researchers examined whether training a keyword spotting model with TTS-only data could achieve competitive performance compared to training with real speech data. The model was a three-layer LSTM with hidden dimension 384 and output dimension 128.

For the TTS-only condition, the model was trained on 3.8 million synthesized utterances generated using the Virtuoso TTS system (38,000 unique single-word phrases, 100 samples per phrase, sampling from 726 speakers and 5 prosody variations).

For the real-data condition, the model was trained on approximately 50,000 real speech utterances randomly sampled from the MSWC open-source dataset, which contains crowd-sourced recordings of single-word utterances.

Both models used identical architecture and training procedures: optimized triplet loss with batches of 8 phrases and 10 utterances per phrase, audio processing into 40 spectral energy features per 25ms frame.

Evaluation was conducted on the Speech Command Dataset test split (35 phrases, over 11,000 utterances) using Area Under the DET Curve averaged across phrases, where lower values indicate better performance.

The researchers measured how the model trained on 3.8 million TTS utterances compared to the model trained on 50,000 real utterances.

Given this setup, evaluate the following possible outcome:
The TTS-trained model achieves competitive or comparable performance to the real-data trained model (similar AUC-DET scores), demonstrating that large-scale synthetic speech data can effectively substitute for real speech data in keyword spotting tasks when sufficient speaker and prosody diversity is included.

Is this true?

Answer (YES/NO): NO